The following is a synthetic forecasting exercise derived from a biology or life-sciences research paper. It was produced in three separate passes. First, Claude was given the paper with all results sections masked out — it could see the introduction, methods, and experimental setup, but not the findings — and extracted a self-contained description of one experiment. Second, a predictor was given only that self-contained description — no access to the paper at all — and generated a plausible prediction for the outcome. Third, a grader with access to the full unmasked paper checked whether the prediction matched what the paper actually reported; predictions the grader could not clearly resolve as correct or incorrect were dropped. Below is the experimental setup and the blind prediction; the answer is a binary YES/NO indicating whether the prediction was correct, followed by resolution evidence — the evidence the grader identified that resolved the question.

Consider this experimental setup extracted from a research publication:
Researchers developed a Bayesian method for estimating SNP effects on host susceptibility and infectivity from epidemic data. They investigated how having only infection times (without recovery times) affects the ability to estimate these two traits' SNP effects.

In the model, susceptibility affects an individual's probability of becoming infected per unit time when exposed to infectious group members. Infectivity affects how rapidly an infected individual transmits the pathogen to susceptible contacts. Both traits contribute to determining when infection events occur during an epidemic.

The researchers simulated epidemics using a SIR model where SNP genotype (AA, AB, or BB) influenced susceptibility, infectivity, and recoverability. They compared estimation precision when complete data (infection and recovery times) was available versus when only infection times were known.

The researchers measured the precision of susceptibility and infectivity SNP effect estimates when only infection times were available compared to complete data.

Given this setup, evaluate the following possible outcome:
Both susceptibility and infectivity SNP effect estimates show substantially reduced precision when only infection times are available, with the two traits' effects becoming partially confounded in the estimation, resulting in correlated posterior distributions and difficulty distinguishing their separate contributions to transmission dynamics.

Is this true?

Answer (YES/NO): NO